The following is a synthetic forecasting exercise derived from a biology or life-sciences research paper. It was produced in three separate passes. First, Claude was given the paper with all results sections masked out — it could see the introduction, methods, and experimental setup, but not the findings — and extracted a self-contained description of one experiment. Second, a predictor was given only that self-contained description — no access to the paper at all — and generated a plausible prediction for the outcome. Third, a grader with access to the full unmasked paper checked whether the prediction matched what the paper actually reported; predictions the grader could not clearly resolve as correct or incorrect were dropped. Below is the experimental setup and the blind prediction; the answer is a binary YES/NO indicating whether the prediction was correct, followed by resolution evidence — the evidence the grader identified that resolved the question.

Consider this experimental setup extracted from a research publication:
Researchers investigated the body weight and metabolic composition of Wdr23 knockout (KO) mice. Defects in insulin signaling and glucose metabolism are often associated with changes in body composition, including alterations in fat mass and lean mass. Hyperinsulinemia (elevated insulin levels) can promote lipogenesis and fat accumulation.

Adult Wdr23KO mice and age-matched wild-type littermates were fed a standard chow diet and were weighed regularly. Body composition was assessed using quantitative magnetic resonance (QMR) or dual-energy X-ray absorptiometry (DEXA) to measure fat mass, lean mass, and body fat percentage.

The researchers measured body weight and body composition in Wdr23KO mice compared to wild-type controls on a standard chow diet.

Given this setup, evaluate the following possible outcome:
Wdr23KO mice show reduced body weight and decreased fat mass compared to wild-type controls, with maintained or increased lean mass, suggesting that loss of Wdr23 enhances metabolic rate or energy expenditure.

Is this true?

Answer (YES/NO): NO